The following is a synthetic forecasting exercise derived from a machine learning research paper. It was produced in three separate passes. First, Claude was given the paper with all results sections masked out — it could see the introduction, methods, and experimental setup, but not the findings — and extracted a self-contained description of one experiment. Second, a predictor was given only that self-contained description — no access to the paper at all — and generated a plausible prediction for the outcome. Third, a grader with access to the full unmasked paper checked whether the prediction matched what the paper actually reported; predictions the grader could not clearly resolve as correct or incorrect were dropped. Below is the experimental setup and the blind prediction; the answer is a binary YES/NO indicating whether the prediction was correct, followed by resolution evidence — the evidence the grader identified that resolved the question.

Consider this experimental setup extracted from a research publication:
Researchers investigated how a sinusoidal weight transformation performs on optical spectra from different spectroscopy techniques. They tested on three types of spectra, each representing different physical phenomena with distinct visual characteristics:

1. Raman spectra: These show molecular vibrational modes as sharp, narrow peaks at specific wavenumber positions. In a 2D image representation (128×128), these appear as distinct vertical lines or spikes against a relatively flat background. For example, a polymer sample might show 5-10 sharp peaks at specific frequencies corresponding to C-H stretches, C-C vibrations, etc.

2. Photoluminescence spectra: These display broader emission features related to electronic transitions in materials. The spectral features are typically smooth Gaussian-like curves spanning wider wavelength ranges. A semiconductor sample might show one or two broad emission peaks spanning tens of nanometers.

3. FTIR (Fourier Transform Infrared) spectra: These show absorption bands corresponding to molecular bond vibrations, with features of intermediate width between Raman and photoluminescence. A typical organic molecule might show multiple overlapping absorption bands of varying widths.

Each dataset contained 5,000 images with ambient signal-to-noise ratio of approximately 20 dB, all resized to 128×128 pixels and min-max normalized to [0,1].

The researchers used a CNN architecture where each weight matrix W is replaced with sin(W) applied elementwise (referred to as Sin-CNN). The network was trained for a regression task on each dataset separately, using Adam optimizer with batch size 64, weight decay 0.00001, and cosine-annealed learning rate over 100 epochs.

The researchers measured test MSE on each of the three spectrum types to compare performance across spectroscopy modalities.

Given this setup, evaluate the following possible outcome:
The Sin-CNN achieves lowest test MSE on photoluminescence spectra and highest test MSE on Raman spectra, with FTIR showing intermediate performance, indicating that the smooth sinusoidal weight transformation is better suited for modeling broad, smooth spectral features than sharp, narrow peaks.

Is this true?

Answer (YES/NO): NO